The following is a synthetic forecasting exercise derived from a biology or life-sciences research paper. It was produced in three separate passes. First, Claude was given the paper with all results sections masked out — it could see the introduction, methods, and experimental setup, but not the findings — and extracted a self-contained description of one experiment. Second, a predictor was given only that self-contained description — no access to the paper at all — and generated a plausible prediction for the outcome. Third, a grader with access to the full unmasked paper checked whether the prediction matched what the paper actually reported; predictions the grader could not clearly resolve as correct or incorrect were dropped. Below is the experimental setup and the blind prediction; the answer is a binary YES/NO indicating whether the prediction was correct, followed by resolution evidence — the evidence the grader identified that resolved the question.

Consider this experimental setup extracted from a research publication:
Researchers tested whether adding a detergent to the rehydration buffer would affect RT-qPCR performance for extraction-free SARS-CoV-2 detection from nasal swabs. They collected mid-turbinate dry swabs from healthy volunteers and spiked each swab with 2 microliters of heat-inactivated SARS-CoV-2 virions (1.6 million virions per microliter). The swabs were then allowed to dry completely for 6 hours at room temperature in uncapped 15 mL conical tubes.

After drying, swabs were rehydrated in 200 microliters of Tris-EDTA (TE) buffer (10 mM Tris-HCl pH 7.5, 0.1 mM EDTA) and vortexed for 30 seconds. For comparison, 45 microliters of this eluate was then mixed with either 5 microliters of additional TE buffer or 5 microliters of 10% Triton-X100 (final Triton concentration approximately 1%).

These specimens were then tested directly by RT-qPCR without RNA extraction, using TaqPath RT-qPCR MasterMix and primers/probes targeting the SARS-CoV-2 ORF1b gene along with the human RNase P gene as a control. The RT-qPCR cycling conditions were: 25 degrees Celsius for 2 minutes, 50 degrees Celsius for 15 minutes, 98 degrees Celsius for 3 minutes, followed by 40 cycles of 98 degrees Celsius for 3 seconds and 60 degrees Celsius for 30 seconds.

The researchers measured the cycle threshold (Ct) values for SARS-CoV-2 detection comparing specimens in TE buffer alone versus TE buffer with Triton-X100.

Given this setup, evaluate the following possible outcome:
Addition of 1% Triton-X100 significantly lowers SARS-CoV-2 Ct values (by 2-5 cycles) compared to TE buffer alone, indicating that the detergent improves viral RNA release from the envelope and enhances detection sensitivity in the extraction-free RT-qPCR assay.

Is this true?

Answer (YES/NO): NO